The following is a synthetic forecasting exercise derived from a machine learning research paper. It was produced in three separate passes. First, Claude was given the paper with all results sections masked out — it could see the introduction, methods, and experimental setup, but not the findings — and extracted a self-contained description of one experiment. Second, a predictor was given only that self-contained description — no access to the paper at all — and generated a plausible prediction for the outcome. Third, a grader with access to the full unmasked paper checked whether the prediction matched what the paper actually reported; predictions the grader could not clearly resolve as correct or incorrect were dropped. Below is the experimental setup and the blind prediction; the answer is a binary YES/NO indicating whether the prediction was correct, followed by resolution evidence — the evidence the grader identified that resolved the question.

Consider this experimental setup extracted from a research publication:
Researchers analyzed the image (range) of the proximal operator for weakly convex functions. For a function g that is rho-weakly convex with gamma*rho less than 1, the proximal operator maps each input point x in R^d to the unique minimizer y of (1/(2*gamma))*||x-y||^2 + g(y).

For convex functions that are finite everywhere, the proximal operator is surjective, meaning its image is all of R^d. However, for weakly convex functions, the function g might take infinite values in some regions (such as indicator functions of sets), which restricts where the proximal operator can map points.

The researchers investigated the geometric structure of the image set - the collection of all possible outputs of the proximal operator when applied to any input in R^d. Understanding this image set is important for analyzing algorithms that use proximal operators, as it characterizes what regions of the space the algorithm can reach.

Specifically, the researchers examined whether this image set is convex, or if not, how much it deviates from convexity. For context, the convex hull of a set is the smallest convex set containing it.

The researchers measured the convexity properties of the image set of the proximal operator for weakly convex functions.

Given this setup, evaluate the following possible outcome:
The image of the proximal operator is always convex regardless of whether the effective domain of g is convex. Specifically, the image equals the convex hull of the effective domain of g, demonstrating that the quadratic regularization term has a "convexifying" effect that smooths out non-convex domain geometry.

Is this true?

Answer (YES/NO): NO